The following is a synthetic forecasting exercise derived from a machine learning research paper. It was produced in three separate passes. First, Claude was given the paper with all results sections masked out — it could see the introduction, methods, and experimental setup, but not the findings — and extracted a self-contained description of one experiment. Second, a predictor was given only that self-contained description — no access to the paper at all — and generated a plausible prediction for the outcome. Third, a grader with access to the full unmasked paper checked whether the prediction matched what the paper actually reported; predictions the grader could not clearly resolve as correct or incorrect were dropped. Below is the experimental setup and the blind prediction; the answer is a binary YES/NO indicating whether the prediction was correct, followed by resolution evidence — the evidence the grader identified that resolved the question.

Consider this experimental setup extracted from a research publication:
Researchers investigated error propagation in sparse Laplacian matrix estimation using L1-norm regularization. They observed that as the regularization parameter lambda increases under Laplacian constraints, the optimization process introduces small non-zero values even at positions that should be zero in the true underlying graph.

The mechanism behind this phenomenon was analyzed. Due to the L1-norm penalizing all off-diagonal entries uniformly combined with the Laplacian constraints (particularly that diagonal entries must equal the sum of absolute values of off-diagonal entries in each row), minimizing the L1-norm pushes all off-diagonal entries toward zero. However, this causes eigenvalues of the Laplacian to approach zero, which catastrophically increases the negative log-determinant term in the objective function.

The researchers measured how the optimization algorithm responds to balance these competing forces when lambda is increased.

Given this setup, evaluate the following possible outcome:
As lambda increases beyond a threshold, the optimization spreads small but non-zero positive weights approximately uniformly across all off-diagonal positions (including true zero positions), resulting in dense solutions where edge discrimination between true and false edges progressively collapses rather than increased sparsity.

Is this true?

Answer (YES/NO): YES